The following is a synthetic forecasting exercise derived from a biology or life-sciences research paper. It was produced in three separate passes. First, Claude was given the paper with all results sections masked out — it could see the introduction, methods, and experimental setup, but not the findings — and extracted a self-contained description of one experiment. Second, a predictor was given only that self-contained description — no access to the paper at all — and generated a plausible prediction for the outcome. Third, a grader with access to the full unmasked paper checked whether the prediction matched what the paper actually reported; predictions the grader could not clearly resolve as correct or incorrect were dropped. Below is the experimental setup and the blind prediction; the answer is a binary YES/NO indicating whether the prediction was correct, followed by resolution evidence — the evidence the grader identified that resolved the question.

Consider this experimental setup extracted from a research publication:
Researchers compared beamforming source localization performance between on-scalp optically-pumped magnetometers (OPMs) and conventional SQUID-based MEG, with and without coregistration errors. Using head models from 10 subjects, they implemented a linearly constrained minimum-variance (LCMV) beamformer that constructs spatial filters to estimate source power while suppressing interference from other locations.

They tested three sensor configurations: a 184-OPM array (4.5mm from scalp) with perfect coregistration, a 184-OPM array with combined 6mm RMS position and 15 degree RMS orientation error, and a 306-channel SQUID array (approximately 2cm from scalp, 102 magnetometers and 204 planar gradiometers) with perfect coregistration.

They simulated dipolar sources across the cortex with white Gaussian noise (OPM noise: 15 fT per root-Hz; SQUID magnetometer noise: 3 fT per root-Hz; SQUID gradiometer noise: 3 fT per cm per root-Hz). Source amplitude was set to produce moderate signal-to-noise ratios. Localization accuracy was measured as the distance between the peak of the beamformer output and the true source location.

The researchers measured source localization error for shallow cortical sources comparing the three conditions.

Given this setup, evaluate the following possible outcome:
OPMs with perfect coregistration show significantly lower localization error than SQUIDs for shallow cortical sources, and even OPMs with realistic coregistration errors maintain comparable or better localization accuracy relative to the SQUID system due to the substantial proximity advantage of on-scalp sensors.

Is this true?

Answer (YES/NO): YES